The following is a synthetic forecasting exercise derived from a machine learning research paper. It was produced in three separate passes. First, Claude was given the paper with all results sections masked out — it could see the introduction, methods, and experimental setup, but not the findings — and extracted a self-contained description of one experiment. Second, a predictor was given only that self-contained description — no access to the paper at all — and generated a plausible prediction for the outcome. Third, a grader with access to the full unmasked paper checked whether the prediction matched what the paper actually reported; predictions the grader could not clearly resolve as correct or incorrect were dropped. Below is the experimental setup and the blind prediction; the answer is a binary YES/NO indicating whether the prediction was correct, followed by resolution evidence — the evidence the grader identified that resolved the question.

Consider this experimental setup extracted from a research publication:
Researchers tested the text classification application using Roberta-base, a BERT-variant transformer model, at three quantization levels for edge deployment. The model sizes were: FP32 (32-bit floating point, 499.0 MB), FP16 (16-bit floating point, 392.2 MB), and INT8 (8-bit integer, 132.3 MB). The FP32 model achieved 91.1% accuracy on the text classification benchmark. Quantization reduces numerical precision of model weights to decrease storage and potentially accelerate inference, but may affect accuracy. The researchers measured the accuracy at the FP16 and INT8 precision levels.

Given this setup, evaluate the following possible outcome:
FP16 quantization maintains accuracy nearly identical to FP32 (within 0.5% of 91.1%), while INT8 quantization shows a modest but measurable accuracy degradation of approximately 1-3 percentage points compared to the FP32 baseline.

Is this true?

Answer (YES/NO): NO